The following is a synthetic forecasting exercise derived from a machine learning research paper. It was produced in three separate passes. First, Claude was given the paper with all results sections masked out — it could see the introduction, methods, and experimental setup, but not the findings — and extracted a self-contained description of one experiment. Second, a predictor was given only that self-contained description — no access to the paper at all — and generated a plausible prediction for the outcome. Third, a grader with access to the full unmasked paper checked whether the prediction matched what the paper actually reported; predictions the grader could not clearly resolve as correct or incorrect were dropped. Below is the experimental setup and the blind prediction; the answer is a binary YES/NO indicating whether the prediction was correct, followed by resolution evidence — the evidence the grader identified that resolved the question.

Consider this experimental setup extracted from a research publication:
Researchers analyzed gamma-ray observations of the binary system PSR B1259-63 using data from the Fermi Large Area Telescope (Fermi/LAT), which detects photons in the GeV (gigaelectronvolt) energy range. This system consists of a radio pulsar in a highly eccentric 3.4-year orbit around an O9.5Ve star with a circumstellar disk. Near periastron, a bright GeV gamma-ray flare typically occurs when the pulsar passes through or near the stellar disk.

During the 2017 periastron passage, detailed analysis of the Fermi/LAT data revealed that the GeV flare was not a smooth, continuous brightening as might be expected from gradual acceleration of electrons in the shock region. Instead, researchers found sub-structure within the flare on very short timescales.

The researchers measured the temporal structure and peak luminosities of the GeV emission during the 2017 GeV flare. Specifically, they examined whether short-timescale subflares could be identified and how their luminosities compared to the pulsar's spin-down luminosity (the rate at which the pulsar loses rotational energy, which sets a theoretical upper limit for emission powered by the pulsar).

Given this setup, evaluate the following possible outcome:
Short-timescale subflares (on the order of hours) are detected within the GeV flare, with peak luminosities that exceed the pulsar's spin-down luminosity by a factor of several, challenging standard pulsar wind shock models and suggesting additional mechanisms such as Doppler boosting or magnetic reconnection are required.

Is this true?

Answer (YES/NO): NO